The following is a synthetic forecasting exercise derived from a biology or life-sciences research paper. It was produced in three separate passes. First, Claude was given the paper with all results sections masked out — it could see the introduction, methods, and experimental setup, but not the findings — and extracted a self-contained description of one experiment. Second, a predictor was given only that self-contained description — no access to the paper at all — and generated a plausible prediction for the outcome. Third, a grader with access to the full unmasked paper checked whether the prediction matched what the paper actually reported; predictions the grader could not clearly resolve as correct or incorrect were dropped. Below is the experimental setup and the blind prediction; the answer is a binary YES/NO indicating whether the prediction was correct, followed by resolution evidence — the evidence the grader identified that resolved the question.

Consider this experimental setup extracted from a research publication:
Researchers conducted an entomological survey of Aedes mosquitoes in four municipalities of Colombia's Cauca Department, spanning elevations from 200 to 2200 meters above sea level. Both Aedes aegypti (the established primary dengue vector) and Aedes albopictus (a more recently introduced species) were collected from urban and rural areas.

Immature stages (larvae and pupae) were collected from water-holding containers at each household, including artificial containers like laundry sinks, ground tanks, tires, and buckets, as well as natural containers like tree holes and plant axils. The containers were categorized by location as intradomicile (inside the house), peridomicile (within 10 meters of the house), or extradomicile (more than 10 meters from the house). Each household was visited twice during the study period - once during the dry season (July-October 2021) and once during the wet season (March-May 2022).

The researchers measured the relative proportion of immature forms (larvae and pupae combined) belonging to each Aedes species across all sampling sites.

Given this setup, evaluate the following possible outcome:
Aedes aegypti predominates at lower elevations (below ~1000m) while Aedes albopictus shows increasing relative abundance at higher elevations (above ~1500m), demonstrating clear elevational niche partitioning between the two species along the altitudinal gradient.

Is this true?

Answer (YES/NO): NO